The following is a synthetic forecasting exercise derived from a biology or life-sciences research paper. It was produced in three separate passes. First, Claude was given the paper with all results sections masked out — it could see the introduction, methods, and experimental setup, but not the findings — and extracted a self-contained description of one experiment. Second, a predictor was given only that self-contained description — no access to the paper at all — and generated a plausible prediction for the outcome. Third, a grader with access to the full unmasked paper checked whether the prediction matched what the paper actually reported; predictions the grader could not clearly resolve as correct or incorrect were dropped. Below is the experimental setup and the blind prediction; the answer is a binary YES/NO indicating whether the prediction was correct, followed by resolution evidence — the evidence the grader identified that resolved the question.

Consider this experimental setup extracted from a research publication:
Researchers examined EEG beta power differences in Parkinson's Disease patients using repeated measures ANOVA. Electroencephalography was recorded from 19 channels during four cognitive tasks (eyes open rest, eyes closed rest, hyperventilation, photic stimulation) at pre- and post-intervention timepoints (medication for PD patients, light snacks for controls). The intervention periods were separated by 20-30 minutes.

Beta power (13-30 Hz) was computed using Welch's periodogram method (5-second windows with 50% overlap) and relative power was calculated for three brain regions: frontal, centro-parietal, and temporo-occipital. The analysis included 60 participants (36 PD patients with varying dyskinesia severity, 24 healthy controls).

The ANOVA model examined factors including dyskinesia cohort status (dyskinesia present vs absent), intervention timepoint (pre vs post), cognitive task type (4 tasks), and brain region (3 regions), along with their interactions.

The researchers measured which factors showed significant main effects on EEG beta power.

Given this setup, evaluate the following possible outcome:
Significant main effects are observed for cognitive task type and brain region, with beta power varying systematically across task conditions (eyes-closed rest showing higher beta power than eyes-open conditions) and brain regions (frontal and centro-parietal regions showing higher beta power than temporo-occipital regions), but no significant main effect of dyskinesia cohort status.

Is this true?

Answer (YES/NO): NO